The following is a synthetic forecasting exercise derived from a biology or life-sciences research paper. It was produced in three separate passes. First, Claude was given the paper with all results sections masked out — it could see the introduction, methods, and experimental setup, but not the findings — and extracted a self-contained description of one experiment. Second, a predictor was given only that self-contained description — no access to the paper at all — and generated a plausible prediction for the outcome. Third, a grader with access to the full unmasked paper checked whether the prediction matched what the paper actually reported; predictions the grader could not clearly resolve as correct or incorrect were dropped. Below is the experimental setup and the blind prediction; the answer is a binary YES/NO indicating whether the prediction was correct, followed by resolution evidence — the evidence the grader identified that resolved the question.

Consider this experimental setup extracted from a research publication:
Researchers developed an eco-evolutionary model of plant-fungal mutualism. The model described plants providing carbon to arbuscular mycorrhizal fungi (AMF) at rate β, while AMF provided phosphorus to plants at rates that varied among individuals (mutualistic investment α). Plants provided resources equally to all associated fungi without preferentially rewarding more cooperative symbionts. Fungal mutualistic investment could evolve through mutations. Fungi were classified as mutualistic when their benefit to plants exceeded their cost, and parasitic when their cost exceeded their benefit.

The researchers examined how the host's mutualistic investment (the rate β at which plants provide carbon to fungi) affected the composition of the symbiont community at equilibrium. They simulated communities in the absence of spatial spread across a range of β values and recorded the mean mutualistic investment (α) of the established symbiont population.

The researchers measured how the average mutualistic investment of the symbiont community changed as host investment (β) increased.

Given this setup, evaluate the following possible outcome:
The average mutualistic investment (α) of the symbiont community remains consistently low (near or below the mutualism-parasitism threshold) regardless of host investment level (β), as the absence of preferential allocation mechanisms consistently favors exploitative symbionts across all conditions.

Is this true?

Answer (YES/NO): NO